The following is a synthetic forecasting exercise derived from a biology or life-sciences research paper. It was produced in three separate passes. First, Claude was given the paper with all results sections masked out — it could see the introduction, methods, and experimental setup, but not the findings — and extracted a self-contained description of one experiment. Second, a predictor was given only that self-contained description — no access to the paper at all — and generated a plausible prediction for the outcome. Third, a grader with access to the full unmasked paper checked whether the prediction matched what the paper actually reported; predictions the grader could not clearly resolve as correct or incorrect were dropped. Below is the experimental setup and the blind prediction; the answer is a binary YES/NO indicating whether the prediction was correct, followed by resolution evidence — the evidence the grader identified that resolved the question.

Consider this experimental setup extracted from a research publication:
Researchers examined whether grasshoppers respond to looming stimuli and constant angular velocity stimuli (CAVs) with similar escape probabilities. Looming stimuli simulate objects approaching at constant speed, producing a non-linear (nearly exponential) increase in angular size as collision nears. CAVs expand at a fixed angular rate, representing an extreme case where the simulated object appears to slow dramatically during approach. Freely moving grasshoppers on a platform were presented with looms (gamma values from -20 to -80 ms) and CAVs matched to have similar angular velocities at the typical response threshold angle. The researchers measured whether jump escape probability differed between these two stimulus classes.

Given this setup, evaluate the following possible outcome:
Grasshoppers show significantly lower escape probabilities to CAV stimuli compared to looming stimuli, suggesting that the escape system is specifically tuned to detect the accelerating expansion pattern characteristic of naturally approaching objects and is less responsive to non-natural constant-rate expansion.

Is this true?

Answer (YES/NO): NO